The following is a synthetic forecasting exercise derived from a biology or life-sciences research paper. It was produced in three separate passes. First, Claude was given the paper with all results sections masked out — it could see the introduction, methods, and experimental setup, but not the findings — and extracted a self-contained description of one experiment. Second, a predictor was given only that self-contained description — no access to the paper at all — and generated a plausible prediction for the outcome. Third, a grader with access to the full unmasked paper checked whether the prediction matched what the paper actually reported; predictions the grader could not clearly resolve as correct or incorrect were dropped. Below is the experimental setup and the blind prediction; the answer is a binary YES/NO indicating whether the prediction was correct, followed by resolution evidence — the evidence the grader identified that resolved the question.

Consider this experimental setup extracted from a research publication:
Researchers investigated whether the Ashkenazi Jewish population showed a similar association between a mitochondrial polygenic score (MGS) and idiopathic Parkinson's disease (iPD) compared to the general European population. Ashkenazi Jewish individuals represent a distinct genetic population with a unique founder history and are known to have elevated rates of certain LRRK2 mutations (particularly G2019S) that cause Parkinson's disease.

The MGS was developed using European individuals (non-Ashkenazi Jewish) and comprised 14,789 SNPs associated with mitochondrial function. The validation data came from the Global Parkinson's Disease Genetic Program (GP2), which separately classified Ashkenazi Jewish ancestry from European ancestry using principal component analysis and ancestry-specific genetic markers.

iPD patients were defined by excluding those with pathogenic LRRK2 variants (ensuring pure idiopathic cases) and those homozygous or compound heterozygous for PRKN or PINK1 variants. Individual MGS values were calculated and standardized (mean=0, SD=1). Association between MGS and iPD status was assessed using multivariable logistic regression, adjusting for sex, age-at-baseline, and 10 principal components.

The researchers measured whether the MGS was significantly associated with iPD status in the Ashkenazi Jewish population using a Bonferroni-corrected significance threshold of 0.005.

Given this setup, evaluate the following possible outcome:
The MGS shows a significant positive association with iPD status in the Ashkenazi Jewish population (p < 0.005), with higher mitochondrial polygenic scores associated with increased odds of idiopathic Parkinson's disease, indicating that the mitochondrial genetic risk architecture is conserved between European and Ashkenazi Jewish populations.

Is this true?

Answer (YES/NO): YES